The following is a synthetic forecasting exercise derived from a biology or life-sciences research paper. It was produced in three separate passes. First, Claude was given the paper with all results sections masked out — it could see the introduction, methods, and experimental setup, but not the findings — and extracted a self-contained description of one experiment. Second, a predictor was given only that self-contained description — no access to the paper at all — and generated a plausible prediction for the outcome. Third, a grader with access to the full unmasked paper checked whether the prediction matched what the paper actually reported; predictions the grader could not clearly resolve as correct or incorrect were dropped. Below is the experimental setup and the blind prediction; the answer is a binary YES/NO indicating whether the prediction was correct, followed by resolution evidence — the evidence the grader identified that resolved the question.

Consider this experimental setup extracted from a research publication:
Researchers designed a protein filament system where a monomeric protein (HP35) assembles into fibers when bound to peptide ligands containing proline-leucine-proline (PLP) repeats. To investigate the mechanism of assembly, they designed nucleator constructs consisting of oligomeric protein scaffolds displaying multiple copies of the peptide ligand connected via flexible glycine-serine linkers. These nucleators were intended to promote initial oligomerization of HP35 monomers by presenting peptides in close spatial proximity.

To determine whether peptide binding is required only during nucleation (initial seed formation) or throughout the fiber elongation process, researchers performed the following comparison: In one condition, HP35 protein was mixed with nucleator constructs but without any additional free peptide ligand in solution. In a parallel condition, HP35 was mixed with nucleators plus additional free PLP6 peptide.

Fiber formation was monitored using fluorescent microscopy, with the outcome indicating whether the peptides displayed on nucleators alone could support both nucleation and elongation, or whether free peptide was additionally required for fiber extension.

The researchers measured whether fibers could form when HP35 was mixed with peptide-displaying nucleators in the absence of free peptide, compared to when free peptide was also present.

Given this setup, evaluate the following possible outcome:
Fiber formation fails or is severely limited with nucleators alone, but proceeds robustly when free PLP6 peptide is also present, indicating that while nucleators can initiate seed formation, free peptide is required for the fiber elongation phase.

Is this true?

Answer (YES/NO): YES